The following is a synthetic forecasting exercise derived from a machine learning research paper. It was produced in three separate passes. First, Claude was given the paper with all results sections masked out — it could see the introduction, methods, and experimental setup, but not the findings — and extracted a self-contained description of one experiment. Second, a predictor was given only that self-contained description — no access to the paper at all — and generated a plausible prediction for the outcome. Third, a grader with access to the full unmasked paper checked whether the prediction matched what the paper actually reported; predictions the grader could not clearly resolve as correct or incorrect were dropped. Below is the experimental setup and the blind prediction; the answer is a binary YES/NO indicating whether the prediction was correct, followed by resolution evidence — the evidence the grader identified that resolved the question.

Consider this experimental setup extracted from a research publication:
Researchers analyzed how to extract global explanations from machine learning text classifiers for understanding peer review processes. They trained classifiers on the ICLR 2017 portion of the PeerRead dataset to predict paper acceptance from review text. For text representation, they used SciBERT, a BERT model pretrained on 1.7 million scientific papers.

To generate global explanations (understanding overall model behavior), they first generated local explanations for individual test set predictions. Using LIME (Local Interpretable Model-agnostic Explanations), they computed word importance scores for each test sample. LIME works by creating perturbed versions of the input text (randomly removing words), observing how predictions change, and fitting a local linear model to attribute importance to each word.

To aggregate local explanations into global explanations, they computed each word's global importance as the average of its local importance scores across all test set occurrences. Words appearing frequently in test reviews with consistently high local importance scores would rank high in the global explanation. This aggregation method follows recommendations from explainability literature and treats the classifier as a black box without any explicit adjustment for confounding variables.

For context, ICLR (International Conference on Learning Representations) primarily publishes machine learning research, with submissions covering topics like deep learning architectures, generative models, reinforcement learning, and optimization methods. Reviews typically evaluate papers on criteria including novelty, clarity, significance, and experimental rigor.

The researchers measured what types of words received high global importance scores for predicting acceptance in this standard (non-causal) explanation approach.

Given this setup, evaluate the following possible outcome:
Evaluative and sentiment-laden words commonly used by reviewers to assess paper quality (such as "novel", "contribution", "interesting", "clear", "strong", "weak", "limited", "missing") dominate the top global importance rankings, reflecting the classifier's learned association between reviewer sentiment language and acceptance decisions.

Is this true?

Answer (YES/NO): NO